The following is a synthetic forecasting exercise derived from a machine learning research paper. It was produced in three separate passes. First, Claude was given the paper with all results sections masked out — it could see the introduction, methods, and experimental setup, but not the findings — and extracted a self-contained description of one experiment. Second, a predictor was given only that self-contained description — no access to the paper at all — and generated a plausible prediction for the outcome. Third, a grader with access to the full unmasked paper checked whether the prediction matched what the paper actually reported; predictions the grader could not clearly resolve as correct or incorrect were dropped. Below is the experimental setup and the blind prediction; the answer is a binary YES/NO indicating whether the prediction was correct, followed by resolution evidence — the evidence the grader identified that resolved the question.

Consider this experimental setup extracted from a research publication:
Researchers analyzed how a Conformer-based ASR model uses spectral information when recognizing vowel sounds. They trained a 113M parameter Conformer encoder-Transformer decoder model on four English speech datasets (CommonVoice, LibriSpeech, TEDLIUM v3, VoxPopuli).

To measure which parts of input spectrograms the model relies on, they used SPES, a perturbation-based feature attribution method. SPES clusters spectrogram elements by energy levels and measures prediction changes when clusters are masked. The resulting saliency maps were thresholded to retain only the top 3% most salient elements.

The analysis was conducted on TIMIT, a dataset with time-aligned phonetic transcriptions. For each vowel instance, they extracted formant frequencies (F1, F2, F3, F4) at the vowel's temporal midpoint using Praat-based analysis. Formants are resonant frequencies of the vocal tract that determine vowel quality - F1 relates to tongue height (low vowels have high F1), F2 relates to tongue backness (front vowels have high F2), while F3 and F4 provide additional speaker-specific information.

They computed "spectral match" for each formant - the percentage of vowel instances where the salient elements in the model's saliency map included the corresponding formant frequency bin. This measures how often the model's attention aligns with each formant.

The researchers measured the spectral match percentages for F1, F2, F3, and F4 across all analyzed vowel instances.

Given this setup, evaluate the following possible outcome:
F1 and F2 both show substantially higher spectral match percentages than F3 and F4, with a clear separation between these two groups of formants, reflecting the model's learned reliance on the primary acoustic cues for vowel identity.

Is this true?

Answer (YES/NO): YES